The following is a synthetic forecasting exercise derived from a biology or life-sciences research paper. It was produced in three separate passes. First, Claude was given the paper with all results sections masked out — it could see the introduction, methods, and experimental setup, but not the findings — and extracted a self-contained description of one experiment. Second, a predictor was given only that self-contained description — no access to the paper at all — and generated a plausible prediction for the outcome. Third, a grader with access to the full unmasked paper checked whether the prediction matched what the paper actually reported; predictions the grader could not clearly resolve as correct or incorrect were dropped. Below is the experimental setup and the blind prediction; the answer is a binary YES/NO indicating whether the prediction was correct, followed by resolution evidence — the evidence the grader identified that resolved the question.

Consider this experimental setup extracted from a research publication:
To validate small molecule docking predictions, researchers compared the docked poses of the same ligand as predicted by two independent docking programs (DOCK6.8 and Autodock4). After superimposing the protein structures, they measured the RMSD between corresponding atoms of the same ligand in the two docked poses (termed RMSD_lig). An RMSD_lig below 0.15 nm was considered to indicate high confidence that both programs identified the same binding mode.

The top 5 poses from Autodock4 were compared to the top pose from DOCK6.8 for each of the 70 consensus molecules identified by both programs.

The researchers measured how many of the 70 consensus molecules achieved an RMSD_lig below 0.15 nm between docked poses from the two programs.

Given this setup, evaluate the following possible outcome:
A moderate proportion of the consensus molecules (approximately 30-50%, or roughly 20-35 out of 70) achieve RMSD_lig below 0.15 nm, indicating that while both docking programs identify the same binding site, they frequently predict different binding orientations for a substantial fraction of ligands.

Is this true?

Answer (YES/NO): NO